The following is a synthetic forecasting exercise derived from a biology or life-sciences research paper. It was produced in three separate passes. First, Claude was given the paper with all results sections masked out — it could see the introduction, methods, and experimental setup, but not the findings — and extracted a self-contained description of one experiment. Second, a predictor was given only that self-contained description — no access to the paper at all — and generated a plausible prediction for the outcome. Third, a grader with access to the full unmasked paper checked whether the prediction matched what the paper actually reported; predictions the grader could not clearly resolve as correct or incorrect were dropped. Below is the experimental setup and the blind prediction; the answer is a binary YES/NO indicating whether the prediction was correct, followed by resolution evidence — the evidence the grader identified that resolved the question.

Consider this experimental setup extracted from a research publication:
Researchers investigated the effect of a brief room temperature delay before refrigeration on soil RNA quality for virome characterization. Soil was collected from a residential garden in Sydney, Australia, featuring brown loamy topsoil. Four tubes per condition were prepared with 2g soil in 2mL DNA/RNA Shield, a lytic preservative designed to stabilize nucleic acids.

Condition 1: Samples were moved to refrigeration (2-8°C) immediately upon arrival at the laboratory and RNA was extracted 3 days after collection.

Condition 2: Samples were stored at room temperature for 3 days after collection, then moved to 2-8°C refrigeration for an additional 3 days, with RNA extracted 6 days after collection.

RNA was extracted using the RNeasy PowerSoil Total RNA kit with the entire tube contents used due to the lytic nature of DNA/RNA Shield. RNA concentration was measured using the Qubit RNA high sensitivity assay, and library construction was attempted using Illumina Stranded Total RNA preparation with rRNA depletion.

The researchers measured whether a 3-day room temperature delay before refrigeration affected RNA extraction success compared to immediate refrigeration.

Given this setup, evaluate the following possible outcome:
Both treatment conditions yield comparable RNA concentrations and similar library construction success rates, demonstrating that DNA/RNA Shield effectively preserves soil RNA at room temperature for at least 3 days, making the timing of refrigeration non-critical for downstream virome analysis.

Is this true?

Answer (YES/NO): NO